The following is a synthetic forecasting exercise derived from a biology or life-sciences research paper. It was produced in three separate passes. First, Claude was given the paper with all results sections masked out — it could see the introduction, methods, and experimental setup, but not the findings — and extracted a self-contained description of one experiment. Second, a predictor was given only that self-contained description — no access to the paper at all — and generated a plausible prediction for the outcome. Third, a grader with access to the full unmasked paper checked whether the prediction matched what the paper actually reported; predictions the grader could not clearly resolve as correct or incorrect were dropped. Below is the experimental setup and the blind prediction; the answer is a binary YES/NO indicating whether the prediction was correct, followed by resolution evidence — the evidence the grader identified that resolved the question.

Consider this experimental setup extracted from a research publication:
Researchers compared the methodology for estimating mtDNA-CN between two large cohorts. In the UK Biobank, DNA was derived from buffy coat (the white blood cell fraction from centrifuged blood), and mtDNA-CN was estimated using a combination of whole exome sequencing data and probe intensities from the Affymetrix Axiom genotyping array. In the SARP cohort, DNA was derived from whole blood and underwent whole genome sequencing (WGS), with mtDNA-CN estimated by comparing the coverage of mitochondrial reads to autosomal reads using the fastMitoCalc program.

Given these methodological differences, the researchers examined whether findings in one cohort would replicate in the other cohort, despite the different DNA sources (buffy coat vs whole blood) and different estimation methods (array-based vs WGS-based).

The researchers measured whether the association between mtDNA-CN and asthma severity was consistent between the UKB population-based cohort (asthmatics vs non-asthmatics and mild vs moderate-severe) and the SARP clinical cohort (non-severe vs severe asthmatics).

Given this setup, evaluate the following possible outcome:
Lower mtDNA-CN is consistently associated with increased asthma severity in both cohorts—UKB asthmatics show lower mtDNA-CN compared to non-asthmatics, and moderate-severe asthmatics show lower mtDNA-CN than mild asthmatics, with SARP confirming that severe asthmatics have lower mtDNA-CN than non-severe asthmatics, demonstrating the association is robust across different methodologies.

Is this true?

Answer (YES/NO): NO